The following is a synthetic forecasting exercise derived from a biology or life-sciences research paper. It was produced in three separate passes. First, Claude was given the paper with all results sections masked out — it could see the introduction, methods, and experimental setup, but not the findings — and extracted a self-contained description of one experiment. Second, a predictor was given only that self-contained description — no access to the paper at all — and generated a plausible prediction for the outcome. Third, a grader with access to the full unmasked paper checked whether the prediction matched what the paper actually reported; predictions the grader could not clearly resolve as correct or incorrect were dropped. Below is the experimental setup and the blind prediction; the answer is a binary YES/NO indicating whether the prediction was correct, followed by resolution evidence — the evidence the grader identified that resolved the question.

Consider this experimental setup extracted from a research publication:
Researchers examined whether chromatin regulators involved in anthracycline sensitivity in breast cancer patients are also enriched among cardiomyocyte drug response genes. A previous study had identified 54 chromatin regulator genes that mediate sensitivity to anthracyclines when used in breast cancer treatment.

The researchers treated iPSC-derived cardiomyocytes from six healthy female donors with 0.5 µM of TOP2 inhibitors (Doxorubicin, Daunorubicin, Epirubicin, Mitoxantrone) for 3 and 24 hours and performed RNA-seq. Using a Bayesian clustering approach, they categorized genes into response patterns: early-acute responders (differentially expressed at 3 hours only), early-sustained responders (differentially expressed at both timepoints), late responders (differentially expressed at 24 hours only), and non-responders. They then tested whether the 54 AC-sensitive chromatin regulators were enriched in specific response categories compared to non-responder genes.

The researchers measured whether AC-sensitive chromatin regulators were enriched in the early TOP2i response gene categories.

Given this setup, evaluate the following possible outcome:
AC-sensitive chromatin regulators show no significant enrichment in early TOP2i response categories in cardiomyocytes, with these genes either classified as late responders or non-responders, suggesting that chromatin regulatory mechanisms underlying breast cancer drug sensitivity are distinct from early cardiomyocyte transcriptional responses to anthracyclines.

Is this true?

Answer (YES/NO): NO